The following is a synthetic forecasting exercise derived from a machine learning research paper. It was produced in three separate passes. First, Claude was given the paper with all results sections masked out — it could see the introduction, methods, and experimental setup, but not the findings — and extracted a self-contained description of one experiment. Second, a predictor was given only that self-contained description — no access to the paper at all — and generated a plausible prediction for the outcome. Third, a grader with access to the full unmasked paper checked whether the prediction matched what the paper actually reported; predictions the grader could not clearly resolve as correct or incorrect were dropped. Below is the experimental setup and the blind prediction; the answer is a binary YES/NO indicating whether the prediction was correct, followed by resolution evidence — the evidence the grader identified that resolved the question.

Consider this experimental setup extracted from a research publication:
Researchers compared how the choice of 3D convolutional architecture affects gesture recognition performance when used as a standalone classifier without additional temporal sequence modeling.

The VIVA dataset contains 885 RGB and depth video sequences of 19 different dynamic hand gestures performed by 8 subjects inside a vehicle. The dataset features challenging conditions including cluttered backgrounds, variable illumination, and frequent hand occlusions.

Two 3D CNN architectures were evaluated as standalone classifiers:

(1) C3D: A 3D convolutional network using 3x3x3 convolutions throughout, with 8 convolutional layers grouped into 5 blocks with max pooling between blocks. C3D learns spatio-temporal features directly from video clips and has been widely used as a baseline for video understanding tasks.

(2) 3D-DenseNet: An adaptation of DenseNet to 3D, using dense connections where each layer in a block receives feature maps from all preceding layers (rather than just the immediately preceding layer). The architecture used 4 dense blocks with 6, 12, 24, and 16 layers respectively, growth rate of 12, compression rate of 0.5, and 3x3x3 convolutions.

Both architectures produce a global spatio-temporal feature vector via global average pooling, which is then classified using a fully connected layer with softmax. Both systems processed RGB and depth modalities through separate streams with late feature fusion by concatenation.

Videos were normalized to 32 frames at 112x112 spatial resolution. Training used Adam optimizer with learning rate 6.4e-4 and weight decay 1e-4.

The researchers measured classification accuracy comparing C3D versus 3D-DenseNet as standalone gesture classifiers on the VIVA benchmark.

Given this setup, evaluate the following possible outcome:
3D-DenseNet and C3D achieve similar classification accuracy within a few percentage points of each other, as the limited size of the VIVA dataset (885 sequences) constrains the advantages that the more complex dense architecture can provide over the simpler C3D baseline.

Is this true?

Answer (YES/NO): NO